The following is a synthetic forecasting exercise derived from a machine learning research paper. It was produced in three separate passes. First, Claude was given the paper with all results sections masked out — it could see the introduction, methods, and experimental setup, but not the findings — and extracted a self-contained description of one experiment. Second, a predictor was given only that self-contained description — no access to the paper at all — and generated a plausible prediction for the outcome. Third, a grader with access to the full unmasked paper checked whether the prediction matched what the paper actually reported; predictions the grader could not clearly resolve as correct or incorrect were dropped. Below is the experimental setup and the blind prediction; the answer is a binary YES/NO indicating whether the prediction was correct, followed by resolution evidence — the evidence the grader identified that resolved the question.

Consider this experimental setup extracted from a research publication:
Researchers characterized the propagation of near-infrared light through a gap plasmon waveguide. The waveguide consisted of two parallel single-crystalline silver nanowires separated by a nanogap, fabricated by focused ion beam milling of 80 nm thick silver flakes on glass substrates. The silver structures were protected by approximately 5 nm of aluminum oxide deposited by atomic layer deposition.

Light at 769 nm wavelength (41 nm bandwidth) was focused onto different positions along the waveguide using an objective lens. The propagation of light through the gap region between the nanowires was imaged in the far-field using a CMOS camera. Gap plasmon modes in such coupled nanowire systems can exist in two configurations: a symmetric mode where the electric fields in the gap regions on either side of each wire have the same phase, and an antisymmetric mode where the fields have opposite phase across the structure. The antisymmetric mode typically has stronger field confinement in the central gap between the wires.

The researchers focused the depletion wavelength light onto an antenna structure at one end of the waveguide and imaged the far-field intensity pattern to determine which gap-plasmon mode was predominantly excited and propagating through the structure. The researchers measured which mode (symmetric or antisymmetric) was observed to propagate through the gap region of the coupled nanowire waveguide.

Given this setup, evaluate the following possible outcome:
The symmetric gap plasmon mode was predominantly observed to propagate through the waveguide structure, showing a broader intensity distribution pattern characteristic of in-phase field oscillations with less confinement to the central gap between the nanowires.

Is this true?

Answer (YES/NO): NO